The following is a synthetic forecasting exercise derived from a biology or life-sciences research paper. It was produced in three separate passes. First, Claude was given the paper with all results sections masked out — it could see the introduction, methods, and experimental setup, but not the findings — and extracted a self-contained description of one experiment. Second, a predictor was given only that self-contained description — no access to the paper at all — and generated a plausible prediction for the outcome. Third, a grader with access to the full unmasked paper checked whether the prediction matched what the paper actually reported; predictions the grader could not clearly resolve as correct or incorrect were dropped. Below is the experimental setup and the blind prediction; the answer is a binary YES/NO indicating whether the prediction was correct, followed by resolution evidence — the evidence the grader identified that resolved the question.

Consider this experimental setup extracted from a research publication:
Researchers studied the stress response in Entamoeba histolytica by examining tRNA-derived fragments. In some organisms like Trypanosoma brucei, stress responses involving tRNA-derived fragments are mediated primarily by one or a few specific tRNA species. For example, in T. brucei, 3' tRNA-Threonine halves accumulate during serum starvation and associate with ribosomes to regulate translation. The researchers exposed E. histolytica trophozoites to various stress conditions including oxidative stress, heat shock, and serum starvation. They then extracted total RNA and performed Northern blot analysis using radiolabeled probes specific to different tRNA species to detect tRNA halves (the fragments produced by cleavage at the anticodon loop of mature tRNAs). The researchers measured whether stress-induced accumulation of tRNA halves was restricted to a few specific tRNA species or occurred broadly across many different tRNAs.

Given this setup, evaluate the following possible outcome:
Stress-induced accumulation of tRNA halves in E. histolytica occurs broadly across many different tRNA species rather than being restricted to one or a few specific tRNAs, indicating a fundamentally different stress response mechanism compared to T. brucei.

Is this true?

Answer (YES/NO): YES